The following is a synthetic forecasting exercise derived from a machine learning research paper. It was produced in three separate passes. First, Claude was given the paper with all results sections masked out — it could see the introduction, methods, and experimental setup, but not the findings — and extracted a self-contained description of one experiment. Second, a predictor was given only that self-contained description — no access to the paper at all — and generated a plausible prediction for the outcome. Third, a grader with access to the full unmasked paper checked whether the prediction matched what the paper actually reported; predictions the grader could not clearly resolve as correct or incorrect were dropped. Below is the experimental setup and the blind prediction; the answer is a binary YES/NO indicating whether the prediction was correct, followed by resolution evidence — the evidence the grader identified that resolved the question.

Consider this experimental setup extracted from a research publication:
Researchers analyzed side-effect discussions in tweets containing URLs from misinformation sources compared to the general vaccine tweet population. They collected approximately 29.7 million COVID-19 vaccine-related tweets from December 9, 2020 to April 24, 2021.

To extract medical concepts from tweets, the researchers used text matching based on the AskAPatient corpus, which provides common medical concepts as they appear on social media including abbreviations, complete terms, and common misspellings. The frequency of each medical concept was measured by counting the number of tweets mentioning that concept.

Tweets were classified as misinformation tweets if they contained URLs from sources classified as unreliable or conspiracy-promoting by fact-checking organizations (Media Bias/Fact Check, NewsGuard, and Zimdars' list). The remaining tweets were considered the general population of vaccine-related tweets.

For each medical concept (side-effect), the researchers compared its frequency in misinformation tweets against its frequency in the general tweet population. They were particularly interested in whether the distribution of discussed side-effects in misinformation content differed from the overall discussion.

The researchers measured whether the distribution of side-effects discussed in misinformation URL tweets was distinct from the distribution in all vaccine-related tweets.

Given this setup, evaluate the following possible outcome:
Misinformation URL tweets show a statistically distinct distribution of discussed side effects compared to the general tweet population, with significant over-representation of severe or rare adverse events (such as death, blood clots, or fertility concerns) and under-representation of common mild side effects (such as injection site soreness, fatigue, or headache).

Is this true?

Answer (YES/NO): NO